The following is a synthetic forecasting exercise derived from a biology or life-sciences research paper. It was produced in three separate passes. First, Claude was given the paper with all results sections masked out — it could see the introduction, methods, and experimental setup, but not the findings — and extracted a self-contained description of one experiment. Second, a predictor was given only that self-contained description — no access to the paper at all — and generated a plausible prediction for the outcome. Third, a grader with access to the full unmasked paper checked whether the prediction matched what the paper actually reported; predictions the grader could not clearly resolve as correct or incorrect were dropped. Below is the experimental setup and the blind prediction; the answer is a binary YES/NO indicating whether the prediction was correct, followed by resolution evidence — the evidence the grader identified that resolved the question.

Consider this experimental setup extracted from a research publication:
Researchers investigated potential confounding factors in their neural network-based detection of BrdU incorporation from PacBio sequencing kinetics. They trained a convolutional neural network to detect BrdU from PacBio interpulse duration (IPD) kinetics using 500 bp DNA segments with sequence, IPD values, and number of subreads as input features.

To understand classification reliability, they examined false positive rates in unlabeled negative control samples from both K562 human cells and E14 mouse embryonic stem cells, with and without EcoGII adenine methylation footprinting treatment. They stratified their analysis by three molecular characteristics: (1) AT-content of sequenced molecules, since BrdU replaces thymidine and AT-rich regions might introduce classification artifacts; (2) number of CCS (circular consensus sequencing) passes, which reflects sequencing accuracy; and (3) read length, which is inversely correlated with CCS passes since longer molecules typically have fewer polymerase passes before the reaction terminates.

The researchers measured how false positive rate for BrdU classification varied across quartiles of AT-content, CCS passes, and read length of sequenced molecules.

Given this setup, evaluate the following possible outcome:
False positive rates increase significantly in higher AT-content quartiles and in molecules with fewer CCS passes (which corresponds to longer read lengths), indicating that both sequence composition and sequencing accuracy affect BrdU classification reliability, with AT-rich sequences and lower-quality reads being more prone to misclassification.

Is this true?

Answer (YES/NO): NO